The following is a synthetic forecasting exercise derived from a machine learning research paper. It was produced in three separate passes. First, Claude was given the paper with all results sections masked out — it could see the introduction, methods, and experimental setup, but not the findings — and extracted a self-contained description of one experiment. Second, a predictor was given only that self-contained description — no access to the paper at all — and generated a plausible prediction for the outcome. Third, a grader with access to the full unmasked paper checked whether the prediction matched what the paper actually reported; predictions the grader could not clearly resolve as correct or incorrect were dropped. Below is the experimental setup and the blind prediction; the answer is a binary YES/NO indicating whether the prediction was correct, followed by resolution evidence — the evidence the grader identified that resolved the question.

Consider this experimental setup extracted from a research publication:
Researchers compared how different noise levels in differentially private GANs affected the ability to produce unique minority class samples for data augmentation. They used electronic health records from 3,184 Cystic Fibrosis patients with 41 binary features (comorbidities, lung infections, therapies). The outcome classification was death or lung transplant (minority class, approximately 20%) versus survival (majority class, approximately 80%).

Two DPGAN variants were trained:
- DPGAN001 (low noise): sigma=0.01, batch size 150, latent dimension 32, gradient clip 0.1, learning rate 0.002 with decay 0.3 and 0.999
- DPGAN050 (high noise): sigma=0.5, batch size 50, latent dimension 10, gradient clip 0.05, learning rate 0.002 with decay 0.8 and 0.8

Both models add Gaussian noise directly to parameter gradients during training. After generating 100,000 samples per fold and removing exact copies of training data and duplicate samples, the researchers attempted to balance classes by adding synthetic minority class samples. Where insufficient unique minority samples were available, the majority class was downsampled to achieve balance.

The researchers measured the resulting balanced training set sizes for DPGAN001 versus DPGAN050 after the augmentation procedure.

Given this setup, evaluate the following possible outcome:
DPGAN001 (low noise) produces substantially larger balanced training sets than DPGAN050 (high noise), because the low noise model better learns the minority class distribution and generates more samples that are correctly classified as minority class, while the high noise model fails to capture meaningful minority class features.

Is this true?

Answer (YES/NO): NO